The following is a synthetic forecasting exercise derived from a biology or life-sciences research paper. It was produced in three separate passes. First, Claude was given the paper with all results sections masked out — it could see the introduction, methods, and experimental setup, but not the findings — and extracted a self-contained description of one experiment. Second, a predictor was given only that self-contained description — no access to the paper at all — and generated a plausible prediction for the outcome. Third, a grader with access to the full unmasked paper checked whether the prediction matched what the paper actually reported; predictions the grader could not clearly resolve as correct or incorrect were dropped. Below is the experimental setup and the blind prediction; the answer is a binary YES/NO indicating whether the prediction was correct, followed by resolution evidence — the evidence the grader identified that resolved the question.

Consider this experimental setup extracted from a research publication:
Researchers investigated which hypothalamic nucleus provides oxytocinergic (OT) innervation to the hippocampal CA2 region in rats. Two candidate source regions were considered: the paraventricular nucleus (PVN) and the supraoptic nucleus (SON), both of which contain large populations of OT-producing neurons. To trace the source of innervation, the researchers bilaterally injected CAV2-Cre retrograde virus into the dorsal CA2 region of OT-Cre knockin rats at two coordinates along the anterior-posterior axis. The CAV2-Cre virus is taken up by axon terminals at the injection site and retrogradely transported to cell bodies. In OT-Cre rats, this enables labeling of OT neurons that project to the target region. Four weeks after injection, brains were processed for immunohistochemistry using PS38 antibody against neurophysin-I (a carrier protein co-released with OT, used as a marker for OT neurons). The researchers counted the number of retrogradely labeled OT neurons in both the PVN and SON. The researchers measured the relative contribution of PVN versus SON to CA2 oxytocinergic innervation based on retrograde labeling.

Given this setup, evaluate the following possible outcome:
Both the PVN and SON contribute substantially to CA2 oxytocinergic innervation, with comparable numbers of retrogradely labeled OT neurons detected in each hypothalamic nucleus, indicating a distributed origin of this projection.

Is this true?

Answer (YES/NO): NO